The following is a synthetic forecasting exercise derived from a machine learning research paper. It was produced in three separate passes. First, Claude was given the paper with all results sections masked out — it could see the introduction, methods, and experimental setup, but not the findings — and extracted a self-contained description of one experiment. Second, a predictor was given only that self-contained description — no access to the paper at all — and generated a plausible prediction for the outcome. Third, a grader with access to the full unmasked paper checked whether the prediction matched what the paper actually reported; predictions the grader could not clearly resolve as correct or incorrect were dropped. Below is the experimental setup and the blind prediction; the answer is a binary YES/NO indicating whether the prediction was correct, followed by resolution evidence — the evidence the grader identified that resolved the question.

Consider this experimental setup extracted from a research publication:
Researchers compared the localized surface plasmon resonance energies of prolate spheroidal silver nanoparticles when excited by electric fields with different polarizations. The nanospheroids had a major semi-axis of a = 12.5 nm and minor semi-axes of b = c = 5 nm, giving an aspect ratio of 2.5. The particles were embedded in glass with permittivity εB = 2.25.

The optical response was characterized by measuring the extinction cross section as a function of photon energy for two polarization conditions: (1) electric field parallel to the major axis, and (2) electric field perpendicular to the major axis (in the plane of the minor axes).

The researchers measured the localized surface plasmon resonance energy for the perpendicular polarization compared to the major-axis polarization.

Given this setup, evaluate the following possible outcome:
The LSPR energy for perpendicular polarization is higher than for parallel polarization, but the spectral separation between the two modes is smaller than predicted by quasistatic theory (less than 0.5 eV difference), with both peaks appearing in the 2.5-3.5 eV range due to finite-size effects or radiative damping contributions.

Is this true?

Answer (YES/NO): NO